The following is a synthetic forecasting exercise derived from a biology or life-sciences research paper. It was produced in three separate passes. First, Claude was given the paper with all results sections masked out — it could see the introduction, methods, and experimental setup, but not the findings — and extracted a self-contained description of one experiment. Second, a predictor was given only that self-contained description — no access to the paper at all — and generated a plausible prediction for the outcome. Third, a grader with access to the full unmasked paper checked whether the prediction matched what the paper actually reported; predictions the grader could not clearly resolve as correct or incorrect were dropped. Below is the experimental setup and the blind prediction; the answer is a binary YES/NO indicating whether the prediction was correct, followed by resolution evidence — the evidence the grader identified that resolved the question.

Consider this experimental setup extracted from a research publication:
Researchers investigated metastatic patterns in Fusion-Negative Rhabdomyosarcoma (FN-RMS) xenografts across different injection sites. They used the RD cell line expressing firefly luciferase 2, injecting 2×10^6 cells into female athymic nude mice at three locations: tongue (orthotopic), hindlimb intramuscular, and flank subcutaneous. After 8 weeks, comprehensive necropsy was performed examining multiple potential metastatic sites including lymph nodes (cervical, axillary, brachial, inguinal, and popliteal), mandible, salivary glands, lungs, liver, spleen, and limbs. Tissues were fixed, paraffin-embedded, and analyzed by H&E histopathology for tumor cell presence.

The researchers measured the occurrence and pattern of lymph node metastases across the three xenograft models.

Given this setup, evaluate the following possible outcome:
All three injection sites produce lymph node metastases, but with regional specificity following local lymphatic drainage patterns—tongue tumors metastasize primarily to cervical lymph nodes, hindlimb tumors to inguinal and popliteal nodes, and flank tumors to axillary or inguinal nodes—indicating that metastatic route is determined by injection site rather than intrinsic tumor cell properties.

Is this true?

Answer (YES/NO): NO